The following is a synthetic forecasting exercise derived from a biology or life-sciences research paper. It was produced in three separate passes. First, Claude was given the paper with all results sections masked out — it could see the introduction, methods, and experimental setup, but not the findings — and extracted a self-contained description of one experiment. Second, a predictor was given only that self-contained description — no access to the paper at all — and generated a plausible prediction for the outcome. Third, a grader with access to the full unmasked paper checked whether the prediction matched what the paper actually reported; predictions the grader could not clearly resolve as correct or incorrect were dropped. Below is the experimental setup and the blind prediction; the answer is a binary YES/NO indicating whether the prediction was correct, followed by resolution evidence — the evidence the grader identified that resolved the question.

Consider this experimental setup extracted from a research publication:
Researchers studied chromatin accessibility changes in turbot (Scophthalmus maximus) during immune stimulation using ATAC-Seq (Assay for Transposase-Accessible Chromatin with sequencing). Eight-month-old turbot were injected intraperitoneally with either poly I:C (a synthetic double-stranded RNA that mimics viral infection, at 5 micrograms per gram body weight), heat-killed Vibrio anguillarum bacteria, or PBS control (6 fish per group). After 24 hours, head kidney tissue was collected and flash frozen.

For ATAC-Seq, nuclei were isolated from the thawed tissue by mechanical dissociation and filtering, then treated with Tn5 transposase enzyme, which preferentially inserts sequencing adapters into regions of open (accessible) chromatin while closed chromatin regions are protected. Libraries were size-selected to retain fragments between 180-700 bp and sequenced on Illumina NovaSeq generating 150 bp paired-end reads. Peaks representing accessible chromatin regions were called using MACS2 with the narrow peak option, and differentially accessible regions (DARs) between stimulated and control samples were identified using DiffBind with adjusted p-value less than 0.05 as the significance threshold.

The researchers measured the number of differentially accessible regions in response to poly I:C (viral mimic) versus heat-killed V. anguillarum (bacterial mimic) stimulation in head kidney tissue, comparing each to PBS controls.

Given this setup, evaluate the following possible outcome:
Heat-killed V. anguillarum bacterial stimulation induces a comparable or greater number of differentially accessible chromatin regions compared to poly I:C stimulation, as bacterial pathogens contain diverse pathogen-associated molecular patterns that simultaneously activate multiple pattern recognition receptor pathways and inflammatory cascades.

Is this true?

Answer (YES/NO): YES